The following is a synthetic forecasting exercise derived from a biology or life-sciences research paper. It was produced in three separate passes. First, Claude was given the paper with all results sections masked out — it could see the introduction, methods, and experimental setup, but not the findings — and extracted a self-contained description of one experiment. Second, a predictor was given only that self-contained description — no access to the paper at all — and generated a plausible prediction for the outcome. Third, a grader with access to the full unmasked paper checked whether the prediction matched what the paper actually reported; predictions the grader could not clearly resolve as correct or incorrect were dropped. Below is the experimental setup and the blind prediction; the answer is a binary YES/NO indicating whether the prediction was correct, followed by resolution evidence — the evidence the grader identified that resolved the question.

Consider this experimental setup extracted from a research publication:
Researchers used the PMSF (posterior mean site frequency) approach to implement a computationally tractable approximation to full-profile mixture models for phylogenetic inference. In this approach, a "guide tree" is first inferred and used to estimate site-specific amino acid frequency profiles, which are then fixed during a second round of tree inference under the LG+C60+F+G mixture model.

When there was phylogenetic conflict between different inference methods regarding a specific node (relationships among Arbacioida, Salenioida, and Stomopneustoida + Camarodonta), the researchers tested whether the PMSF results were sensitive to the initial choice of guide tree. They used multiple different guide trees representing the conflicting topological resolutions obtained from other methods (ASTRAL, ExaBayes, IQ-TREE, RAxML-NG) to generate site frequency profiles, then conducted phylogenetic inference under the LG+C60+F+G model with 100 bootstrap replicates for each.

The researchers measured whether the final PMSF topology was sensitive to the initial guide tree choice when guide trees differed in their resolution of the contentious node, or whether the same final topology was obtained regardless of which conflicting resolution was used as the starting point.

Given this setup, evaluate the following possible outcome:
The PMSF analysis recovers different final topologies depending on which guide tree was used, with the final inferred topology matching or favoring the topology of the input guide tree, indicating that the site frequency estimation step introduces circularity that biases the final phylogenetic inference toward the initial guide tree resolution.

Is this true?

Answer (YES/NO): NO